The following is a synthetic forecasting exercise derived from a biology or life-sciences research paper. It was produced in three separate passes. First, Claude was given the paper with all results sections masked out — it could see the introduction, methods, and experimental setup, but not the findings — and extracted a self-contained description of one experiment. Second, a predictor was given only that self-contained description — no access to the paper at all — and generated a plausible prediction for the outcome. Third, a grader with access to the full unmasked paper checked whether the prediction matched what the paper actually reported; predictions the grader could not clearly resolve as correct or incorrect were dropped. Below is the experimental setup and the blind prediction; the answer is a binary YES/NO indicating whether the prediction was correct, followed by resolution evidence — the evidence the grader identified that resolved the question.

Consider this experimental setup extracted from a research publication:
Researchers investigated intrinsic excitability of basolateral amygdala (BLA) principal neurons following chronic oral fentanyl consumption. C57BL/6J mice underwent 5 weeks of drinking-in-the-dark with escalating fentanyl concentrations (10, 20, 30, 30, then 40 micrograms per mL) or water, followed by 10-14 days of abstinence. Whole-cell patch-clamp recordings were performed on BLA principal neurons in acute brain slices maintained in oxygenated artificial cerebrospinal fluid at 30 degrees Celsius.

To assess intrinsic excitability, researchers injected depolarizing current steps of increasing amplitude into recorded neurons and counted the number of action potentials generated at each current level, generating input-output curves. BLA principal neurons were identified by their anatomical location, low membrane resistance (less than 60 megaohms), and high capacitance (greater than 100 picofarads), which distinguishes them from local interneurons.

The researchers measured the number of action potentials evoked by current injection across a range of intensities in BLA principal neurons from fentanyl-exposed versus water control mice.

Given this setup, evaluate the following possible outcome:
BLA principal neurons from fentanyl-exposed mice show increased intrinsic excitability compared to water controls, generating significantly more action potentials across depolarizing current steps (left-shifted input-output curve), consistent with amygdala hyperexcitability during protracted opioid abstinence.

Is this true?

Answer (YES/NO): YES